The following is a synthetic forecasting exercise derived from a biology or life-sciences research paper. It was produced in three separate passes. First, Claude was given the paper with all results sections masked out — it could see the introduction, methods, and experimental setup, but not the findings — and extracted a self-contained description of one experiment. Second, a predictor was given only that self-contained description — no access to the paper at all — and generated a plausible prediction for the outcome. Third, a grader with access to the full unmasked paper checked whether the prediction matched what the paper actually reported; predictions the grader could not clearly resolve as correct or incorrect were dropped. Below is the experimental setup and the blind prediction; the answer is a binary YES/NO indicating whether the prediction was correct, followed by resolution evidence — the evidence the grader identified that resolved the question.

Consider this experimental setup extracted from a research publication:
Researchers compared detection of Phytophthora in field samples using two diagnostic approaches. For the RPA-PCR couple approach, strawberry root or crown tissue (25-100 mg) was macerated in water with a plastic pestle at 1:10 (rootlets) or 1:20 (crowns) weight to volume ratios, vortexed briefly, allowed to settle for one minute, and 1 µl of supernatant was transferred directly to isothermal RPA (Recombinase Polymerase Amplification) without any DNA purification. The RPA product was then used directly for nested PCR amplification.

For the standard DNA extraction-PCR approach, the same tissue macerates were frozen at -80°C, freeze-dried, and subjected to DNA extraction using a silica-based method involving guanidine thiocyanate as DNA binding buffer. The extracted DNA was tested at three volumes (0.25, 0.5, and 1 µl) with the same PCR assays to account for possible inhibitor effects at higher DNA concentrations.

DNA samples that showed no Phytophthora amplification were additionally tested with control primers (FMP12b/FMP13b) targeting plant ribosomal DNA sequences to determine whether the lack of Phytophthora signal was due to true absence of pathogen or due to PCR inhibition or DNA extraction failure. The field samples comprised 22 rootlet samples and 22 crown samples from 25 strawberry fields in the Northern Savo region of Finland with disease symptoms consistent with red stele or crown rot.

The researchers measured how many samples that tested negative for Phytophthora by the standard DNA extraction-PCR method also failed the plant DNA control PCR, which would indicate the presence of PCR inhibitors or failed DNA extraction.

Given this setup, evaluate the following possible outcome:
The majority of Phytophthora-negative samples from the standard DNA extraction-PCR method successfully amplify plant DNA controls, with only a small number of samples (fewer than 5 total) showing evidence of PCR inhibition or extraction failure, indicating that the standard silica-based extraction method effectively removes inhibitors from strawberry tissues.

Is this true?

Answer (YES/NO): YES